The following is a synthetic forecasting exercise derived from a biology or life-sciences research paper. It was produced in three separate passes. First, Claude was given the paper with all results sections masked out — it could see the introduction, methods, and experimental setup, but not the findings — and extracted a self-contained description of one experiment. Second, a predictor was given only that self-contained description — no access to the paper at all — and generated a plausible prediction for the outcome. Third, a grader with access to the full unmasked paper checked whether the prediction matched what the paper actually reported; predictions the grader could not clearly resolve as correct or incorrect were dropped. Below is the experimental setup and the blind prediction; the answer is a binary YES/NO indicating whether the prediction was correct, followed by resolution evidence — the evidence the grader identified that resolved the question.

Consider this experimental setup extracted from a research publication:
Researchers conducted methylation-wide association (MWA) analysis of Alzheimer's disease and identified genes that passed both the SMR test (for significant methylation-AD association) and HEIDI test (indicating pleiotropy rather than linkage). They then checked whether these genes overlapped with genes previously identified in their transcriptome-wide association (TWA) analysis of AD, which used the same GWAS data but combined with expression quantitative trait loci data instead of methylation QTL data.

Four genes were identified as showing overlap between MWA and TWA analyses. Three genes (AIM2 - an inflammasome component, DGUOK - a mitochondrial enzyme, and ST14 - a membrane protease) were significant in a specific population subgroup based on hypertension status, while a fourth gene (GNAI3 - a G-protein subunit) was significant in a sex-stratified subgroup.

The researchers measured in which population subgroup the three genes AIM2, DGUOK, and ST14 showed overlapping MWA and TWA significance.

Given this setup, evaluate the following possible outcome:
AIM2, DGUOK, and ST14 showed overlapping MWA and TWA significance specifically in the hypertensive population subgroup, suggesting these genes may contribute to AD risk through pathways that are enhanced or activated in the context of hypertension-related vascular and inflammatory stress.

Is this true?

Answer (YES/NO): NO